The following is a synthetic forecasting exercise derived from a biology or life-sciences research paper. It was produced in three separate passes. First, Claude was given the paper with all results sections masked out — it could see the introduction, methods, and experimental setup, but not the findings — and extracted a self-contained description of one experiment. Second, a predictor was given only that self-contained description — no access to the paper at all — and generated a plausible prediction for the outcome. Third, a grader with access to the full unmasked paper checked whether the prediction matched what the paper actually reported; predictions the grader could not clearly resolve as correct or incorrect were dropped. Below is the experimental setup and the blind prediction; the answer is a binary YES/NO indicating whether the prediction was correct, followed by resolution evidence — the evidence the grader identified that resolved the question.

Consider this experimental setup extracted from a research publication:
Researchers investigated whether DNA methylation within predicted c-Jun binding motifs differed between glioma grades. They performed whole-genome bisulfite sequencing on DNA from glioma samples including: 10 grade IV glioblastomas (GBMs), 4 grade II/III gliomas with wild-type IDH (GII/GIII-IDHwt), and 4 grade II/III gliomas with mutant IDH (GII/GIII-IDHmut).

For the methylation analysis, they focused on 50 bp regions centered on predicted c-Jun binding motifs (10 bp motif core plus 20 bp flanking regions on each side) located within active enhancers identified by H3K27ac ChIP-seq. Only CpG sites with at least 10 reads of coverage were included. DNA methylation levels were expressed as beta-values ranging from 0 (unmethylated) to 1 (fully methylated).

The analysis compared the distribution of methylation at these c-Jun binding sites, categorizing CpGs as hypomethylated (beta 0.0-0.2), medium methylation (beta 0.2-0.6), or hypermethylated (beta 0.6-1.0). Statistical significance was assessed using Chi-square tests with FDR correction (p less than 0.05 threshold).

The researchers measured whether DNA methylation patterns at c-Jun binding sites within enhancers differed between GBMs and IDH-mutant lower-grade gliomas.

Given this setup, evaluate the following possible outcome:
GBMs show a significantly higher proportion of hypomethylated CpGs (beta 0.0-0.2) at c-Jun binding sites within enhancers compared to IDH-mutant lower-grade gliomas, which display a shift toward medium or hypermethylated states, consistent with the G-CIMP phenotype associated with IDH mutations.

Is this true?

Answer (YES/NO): NO